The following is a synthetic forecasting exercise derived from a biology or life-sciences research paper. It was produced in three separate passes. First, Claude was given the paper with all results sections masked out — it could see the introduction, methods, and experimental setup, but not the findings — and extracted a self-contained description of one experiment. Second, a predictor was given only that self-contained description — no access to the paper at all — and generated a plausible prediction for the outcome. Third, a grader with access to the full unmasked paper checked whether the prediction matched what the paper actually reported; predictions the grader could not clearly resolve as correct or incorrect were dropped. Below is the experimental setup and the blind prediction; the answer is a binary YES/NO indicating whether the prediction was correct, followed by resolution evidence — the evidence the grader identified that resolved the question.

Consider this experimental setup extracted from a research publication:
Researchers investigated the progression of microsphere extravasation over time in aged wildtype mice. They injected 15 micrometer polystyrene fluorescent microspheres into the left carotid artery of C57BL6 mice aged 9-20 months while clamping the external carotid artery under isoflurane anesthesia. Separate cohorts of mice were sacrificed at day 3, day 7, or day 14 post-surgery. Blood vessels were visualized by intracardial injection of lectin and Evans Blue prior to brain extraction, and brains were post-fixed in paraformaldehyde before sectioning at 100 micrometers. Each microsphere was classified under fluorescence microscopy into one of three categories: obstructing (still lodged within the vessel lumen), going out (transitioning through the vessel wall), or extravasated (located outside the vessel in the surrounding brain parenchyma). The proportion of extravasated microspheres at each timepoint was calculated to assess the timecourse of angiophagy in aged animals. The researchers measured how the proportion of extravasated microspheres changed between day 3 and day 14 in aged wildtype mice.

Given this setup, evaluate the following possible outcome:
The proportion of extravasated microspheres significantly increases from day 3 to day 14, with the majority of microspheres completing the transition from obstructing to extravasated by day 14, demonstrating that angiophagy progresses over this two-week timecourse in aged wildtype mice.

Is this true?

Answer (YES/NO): NO